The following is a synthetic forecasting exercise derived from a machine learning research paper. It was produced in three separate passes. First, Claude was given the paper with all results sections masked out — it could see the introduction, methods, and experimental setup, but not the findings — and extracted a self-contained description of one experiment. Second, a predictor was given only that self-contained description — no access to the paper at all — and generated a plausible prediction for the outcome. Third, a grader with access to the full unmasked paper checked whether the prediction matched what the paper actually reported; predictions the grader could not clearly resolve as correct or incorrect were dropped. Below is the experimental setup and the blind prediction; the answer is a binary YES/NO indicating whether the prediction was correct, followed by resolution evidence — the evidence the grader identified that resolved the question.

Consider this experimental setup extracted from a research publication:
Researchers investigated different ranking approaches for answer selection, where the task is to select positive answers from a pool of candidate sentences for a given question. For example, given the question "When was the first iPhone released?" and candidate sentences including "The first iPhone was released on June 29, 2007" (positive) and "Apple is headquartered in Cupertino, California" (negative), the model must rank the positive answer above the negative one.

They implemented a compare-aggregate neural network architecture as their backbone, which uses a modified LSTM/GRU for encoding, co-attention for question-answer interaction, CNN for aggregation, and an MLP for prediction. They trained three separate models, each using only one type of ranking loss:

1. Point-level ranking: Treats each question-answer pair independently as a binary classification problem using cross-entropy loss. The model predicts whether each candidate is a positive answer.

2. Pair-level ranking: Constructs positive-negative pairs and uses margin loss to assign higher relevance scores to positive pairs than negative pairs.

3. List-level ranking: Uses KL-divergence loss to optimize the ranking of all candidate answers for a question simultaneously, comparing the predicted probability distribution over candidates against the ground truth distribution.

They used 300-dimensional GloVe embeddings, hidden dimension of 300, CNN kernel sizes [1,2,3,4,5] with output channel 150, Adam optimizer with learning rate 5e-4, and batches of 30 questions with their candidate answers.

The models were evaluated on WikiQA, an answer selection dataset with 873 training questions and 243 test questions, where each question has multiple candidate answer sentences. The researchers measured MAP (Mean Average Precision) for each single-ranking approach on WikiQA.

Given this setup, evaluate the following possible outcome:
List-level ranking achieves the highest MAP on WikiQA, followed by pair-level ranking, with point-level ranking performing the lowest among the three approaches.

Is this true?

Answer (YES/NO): YES